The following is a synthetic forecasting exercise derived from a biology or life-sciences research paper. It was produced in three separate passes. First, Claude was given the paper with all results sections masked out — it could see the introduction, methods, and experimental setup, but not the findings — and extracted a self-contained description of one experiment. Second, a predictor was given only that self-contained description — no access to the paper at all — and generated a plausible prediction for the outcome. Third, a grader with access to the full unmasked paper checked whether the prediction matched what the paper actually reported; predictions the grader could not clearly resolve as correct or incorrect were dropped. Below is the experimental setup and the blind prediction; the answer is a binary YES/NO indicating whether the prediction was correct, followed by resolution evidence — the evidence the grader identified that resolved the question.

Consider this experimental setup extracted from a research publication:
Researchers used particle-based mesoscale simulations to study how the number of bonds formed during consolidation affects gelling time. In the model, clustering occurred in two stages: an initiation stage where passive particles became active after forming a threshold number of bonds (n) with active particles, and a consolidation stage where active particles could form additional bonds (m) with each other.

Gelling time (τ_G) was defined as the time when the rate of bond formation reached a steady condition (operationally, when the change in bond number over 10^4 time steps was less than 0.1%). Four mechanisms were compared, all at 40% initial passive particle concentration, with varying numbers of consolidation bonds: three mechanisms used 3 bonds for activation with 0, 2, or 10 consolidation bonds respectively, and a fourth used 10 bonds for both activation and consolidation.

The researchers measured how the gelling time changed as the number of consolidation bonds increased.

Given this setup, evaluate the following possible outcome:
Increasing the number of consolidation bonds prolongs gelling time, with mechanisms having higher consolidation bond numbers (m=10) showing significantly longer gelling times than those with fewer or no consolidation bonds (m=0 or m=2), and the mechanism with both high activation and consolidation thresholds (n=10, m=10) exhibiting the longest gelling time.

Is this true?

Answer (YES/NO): YES